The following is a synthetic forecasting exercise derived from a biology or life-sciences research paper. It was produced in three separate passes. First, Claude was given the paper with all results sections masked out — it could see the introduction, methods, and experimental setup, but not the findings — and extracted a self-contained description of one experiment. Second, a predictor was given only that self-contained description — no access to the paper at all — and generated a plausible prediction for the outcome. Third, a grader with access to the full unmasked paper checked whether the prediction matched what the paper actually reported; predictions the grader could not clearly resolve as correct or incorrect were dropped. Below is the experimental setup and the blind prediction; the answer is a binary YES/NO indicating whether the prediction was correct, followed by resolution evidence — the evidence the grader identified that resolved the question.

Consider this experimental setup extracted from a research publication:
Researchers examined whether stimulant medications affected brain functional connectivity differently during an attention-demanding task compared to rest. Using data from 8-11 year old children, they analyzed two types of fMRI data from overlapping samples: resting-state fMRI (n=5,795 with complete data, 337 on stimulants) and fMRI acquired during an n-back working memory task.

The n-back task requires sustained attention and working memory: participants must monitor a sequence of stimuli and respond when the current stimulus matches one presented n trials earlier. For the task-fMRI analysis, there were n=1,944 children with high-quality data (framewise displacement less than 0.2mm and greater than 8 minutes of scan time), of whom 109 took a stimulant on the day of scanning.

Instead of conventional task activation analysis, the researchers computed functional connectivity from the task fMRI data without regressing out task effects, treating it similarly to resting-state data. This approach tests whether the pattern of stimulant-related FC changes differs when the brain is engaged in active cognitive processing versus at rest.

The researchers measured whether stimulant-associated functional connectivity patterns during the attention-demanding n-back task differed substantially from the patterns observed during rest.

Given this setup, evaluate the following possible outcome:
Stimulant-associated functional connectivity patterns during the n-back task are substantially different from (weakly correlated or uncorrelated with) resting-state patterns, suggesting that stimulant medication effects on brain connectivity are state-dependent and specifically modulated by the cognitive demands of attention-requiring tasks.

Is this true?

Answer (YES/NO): NO